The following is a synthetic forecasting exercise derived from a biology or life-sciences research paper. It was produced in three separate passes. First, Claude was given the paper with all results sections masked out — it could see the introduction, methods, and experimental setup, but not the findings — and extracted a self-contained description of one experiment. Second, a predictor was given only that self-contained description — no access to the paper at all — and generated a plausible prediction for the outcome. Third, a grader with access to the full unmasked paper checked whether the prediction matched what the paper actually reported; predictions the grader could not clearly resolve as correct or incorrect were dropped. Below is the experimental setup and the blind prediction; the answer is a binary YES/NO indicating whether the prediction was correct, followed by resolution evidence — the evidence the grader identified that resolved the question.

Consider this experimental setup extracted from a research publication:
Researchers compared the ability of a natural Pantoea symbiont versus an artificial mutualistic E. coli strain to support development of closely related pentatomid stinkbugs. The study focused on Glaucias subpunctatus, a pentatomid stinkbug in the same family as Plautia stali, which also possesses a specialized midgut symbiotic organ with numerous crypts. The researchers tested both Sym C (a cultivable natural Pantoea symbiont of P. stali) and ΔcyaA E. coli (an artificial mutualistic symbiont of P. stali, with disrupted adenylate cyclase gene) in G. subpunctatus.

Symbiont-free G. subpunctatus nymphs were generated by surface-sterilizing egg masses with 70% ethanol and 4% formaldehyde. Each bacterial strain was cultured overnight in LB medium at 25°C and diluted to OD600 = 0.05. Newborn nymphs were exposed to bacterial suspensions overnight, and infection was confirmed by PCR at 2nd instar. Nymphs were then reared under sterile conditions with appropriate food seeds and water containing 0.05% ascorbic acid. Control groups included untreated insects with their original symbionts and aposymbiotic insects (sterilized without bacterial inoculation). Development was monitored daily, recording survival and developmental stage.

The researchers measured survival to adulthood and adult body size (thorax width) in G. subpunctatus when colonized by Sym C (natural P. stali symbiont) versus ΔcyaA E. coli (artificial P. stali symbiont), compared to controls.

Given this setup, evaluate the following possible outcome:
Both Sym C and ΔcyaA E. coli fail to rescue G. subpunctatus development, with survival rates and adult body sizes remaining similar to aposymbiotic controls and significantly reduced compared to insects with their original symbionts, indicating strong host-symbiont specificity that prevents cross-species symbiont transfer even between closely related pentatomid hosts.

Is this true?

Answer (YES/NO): NO